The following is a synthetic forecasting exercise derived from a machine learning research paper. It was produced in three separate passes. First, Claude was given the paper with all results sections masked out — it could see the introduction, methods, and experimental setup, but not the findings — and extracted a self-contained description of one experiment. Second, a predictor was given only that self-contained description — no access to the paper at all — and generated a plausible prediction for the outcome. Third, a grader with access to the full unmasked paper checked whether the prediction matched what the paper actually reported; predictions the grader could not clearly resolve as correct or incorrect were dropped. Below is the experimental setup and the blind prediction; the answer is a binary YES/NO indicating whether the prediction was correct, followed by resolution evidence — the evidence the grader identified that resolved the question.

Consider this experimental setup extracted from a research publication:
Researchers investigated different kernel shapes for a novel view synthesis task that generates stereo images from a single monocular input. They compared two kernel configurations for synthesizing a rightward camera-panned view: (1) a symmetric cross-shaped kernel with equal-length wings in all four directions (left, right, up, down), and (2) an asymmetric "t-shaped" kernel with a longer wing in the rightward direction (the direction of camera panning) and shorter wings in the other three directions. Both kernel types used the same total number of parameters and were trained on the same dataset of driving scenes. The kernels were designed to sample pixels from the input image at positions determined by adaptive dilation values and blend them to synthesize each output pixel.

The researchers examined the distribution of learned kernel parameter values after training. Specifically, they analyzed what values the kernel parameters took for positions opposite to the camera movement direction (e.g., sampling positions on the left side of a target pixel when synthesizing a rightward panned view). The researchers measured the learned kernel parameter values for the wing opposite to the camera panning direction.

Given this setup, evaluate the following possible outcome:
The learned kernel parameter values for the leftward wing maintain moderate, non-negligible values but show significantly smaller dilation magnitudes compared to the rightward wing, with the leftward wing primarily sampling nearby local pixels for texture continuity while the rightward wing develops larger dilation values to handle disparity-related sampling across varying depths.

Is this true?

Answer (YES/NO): NO